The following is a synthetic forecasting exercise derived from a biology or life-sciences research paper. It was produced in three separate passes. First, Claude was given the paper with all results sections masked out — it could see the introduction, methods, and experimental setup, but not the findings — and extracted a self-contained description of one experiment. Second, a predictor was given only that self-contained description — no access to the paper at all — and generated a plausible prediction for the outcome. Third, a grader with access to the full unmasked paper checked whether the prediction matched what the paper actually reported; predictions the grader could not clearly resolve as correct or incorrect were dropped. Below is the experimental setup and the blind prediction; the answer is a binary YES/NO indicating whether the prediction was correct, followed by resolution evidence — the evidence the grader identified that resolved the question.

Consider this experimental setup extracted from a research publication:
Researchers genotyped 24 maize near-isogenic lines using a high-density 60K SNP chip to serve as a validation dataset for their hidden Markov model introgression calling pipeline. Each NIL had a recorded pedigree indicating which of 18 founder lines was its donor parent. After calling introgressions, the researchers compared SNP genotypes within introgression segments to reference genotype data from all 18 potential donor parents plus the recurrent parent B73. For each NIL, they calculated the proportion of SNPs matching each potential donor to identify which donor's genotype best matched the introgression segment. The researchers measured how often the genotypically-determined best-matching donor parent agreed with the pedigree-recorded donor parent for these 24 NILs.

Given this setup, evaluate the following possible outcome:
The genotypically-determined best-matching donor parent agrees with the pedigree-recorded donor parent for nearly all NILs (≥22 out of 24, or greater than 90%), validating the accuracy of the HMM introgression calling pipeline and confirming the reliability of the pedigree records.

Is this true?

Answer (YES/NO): NO